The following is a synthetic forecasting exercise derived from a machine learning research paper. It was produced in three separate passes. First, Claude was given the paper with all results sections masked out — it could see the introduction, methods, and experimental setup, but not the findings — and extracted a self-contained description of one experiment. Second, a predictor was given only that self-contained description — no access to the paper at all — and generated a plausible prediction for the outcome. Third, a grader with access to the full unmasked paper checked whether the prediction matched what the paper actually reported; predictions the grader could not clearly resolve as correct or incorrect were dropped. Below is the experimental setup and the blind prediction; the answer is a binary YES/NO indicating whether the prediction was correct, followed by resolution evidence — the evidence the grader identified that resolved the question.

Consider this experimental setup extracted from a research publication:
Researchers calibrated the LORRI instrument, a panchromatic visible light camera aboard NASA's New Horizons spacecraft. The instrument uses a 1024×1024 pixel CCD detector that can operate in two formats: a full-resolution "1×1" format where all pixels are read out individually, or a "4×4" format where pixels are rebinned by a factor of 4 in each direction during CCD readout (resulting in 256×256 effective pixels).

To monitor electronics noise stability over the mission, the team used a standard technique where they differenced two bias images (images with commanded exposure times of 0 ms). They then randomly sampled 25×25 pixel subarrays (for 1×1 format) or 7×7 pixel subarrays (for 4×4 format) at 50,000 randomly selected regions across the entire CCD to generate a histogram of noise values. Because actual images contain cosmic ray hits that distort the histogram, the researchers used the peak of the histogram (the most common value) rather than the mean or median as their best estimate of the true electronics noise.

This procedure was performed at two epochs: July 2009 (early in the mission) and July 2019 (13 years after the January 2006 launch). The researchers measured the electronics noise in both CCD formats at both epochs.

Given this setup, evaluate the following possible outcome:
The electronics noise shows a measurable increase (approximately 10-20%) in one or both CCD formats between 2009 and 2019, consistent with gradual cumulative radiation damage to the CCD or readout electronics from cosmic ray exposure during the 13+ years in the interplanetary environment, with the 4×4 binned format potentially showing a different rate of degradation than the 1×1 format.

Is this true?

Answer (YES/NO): NO